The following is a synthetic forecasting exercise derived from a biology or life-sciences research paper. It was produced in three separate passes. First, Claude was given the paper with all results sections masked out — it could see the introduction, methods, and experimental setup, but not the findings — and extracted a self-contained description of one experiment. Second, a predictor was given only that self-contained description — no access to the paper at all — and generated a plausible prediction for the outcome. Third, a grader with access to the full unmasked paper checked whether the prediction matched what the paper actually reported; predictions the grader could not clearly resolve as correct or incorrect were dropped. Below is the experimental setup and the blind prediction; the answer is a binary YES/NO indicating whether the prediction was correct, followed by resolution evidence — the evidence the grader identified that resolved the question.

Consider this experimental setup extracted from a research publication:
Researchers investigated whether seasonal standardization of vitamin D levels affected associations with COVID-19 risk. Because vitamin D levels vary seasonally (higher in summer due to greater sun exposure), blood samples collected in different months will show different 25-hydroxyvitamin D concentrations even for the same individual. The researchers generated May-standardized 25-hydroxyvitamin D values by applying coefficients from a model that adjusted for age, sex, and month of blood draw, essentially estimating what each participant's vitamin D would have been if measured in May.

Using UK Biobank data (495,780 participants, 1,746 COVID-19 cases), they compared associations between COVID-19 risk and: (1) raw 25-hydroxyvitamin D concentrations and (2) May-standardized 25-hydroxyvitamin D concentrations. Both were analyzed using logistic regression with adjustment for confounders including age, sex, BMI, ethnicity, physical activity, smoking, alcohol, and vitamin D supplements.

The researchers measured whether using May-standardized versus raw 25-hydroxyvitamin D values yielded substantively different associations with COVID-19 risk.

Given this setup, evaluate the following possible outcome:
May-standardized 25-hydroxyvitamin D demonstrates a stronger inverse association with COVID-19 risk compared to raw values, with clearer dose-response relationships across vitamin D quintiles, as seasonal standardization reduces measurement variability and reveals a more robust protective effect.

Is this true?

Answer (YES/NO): NO